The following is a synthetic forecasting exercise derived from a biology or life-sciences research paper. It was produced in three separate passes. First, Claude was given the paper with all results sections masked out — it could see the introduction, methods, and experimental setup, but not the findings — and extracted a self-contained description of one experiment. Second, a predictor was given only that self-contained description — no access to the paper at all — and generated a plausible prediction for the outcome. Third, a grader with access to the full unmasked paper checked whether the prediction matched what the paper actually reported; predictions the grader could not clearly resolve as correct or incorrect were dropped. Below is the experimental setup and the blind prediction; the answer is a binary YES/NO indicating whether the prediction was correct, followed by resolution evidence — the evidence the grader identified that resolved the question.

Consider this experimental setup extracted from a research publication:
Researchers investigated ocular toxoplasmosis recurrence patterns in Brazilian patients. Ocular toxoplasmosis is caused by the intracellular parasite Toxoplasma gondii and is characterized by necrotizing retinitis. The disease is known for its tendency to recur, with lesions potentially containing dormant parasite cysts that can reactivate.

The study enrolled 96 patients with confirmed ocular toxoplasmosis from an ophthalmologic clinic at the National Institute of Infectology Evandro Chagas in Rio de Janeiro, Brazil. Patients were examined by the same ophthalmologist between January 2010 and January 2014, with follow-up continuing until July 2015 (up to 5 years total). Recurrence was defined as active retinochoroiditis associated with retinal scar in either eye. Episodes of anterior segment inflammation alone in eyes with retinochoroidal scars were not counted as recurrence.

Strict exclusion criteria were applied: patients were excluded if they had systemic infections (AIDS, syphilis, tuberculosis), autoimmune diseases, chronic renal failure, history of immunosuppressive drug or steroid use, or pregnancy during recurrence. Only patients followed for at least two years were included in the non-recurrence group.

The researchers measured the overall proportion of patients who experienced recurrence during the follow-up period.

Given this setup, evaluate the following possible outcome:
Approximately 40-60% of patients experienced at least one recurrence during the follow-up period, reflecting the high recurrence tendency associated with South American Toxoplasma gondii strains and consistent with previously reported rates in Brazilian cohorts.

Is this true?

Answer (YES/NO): YES